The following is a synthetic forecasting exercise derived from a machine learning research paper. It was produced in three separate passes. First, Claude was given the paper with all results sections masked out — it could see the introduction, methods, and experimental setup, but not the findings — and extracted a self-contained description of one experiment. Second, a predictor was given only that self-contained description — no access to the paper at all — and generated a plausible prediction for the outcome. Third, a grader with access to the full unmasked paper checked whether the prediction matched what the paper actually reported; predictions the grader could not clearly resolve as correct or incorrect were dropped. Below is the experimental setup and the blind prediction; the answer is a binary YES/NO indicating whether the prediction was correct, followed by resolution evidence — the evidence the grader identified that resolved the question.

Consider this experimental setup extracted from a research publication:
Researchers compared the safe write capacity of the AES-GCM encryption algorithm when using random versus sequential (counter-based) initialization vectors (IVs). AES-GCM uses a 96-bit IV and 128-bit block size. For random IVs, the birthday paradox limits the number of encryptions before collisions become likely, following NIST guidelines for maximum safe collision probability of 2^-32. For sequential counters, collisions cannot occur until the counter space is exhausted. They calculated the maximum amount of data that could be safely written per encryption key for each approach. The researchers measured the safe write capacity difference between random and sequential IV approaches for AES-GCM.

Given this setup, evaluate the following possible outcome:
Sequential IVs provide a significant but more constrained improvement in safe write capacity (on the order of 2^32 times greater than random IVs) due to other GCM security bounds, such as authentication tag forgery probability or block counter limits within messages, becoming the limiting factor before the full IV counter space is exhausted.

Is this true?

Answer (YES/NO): NO